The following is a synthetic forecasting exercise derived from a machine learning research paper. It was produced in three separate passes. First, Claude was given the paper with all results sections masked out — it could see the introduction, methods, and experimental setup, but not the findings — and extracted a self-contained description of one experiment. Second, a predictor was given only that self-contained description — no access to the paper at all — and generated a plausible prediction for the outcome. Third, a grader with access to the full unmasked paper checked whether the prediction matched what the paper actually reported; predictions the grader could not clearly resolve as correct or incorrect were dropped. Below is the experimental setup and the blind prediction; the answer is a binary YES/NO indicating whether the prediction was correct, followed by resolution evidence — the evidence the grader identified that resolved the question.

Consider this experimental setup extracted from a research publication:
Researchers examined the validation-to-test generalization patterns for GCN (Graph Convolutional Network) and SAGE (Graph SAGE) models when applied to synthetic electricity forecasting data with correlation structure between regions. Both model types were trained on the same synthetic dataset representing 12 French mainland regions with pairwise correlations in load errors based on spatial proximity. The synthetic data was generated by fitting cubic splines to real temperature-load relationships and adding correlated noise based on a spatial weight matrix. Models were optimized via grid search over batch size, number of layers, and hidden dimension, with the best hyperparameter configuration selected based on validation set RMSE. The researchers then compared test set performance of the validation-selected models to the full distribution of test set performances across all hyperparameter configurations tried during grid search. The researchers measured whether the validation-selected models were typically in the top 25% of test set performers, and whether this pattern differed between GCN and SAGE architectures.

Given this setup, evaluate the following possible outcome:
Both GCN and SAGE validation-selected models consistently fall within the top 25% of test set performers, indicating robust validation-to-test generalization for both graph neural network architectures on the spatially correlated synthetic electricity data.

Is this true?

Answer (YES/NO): NO